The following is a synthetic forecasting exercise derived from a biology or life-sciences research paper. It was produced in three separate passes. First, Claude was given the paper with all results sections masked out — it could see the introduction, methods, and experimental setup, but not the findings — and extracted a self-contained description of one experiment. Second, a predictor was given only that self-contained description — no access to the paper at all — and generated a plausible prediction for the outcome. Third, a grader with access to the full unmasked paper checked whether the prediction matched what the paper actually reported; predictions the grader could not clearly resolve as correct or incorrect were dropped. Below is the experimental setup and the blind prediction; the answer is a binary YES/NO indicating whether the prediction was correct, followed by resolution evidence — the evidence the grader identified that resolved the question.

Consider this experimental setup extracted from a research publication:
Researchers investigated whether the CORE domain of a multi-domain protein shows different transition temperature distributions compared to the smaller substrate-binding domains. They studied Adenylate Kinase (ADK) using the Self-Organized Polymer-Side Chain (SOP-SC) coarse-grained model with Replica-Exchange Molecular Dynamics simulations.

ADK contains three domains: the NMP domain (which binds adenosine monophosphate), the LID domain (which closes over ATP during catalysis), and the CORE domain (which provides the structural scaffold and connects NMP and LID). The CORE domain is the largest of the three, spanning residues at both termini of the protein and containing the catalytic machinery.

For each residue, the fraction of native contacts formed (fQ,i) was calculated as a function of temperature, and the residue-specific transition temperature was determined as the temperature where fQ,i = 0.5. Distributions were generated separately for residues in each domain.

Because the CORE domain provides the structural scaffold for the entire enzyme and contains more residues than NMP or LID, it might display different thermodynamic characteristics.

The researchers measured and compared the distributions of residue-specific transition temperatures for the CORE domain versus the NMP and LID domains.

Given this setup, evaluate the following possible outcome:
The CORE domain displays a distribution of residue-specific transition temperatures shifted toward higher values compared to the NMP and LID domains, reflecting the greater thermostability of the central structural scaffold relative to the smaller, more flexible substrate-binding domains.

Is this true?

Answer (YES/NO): NO